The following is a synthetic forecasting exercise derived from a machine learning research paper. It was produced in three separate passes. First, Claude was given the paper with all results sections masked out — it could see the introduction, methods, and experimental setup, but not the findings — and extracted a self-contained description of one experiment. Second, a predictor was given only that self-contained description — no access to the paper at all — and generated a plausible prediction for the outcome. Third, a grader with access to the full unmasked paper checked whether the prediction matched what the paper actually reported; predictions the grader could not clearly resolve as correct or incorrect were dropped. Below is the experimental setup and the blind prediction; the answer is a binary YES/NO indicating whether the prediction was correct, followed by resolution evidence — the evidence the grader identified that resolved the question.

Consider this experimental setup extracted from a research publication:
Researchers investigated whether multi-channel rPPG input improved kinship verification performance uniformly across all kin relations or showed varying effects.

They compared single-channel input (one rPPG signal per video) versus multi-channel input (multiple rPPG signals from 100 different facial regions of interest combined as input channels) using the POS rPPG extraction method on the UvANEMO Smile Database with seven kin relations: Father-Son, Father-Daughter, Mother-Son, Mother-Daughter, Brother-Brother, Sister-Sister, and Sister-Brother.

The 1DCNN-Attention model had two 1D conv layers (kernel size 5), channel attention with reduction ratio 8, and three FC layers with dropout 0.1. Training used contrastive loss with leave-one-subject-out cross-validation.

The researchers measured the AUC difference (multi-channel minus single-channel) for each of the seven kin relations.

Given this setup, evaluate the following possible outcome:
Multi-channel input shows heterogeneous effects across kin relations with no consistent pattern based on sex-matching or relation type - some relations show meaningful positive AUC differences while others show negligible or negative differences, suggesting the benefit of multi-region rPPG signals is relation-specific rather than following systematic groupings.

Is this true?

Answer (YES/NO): YES